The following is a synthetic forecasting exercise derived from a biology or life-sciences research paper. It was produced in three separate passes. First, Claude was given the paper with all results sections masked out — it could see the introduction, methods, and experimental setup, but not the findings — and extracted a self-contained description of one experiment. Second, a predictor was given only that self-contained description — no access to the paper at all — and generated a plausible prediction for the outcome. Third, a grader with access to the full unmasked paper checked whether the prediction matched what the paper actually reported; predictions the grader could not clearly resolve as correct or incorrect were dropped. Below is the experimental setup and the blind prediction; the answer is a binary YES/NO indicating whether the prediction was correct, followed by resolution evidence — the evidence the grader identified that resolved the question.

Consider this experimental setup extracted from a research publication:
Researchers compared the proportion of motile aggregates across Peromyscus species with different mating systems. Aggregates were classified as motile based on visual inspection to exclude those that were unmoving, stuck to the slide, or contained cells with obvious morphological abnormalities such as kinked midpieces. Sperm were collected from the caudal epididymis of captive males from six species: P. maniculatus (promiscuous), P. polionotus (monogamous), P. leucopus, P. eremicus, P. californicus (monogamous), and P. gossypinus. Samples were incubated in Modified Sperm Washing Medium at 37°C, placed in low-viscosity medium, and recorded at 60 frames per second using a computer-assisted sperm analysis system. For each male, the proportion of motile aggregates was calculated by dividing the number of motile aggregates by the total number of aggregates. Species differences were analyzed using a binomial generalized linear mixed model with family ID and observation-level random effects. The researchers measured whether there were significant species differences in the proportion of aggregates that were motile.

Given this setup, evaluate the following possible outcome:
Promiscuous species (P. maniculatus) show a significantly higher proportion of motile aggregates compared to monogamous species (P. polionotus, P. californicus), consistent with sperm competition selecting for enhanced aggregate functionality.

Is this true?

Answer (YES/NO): NO